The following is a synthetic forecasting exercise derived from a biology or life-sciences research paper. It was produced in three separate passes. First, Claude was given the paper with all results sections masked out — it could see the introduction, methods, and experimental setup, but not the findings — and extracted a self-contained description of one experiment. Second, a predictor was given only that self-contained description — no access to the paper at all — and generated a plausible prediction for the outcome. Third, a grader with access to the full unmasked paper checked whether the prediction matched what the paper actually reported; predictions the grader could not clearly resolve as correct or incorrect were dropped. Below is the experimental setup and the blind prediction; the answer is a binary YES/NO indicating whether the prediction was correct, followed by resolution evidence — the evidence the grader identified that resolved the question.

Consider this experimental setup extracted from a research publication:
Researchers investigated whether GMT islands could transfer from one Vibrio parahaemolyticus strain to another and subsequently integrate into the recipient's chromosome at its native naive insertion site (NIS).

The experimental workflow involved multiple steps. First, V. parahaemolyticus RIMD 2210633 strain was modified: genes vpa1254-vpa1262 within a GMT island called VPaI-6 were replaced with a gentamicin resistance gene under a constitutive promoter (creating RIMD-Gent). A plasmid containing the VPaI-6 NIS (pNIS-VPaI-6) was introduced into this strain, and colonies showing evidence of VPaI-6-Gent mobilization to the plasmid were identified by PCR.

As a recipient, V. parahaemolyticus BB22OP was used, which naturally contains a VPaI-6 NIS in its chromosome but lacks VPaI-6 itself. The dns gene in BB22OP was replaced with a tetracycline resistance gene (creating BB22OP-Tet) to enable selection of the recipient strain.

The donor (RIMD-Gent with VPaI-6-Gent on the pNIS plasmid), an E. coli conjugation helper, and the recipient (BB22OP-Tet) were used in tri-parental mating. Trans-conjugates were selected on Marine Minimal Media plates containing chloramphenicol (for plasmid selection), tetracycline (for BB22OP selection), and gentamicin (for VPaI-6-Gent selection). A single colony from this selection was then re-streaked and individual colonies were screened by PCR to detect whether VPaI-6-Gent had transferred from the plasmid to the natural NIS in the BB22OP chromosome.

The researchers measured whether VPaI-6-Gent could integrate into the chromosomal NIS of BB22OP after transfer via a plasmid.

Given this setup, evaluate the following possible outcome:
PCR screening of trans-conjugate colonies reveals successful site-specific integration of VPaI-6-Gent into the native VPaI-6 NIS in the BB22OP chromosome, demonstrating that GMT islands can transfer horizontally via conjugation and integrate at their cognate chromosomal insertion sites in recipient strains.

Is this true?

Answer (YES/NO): YES